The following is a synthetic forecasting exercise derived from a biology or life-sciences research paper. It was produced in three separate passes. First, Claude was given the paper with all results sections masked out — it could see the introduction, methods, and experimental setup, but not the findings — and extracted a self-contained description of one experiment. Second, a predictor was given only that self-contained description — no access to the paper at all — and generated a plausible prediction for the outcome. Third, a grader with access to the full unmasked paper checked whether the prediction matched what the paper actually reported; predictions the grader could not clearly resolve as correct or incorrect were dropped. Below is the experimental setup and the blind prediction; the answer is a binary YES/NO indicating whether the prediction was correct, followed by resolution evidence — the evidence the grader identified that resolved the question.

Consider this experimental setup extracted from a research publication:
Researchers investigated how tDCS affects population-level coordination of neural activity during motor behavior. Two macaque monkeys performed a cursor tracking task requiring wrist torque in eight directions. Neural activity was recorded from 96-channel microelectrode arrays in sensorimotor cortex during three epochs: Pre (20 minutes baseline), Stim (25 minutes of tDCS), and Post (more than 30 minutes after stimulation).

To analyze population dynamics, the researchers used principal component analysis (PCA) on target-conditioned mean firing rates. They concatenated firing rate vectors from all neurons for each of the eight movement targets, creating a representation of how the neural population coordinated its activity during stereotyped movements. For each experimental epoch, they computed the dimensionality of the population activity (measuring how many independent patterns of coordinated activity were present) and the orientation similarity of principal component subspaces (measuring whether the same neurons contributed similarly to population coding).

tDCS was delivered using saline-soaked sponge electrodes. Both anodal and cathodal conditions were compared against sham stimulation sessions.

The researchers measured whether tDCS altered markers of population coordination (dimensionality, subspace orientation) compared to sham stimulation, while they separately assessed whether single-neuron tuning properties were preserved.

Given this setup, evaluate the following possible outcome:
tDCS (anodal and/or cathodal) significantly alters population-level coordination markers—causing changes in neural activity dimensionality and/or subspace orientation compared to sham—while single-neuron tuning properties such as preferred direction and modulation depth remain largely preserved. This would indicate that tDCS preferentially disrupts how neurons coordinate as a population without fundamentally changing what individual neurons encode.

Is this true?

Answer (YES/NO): YES